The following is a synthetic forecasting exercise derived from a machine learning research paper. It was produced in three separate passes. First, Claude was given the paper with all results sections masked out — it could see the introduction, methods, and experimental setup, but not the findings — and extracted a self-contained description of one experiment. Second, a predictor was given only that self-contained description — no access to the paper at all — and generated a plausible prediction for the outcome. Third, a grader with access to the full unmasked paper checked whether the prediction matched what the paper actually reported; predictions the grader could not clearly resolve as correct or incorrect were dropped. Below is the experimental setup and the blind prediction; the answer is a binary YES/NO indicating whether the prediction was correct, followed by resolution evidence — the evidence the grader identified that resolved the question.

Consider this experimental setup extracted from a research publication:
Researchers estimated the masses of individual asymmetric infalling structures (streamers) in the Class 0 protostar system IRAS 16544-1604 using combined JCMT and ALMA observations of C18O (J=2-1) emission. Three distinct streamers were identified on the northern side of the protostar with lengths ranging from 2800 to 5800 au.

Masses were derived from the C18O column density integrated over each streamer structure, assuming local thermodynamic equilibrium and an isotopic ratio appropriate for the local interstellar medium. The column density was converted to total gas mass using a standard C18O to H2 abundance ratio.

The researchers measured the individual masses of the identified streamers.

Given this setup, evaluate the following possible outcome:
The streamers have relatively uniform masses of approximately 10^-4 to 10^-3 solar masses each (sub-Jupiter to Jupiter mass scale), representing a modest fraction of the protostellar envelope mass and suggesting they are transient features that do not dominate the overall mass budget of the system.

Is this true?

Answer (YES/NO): NO